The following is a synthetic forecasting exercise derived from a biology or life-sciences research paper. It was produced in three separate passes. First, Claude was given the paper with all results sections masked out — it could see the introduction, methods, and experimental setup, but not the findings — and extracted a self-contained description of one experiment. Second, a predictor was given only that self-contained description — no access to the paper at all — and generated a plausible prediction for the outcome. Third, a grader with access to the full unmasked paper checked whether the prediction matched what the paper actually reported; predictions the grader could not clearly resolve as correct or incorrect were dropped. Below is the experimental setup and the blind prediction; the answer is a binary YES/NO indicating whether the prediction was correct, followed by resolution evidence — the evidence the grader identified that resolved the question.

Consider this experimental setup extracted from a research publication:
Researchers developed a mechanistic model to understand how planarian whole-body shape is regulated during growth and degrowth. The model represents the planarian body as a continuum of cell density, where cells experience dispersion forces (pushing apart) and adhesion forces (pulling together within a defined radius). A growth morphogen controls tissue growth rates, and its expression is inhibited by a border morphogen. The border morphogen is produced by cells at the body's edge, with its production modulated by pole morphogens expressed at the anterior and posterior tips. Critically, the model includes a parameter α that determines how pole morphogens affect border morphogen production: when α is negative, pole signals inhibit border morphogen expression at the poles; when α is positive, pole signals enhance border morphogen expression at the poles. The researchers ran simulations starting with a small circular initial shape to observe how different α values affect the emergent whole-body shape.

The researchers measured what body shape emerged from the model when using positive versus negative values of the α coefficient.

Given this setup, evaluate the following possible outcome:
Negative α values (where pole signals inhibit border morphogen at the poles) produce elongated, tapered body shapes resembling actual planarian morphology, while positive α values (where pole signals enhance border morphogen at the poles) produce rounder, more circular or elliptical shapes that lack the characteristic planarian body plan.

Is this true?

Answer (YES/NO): NO